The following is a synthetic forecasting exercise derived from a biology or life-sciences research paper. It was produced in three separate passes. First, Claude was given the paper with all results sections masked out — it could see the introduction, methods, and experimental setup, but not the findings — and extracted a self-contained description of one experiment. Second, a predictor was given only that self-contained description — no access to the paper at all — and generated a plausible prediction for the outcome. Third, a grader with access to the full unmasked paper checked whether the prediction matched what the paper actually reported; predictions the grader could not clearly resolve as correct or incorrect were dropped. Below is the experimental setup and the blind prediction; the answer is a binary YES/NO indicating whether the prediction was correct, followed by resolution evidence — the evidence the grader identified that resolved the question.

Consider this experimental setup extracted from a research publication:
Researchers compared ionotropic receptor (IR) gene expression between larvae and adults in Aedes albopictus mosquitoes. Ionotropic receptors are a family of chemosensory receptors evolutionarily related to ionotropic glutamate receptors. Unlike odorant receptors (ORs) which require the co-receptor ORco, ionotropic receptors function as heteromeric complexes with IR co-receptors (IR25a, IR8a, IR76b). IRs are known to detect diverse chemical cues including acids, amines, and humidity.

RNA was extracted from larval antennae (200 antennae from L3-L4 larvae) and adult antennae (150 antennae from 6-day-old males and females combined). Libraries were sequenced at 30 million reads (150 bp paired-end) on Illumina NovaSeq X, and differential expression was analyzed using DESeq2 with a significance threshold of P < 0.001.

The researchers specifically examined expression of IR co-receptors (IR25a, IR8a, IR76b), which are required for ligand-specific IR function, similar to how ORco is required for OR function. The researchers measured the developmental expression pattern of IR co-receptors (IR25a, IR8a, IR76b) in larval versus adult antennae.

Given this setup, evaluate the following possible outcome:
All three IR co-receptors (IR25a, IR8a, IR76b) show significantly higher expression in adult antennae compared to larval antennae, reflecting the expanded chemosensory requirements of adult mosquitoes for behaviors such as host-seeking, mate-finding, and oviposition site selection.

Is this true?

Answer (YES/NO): NO